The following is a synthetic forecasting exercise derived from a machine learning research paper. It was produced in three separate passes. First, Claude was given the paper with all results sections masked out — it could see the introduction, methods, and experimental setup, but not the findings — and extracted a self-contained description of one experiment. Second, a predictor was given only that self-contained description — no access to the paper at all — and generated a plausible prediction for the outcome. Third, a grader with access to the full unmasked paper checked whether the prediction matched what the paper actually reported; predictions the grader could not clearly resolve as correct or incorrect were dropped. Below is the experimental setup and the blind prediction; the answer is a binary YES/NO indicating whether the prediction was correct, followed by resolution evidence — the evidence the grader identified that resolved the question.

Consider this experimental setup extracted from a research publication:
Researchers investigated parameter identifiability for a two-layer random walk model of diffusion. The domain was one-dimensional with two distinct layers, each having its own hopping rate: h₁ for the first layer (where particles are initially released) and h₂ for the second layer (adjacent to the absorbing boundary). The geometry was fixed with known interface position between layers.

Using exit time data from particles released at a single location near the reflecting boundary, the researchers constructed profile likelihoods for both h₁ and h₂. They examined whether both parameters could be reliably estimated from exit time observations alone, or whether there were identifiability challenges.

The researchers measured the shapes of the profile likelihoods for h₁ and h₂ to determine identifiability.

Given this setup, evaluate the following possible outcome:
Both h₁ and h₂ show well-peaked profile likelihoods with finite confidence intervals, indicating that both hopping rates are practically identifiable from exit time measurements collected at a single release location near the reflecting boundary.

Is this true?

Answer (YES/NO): NO